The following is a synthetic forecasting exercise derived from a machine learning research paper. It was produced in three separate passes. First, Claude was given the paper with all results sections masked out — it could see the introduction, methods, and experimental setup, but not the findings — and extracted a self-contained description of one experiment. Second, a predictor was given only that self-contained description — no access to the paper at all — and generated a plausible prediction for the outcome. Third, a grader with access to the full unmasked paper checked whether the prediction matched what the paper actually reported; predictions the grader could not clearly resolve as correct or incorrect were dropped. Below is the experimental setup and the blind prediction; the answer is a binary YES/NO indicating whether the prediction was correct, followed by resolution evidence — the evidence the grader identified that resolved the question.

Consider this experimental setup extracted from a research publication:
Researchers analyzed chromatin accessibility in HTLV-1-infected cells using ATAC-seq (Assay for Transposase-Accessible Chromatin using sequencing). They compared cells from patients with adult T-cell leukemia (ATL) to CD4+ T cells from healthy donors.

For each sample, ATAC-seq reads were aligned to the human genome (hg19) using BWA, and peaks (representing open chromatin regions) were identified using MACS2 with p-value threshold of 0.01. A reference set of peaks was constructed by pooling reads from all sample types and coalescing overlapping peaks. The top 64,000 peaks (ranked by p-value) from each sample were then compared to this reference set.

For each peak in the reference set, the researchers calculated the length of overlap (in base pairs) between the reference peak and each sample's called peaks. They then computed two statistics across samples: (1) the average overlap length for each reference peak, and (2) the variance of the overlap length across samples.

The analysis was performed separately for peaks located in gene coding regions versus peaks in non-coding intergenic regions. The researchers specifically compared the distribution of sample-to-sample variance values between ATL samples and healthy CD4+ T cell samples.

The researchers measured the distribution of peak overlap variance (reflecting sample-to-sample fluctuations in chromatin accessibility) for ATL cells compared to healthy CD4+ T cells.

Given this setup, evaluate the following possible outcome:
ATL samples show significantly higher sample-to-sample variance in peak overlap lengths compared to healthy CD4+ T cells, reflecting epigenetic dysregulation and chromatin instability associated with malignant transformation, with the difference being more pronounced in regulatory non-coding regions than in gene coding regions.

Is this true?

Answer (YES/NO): NO